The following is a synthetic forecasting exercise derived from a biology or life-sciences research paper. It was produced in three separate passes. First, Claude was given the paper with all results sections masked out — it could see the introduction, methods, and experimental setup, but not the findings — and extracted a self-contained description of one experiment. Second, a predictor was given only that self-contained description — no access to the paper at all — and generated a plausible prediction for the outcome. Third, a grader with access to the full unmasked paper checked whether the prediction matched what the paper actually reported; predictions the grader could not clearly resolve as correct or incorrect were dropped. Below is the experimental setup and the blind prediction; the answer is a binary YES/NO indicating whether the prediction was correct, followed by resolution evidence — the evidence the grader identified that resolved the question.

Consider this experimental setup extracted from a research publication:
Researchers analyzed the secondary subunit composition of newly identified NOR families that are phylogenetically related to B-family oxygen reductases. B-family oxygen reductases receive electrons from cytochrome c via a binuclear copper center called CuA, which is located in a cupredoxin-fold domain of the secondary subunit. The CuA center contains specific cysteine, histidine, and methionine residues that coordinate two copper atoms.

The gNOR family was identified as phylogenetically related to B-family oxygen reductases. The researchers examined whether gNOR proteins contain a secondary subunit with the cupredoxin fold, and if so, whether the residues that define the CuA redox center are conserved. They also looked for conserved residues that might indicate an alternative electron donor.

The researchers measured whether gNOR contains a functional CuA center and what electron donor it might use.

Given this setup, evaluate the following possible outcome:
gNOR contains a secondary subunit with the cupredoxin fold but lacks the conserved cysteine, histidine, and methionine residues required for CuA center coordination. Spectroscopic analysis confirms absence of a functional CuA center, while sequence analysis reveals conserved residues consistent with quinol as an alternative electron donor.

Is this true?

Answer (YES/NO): NO